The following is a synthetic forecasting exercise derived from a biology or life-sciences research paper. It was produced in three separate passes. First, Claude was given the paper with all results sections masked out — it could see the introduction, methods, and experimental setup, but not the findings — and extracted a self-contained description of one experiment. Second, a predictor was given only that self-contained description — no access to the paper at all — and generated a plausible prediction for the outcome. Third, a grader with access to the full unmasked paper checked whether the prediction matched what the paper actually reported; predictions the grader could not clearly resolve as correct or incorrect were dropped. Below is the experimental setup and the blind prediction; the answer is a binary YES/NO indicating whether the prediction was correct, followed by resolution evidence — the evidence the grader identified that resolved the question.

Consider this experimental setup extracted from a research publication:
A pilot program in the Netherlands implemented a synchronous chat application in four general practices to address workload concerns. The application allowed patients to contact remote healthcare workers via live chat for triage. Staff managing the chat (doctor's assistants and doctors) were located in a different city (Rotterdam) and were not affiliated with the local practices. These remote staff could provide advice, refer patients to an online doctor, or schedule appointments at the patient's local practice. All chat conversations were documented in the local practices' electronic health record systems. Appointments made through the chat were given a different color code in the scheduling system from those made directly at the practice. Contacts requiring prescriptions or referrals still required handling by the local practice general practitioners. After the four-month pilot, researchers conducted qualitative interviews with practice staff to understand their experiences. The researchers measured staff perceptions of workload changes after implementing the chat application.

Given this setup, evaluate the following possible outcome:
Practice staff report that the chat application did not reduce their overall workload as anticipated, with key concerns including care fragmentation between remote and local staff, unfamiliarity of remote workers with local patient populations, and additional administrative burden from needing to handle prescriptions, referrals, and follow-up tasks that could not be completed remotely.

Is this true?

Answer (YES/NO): NO